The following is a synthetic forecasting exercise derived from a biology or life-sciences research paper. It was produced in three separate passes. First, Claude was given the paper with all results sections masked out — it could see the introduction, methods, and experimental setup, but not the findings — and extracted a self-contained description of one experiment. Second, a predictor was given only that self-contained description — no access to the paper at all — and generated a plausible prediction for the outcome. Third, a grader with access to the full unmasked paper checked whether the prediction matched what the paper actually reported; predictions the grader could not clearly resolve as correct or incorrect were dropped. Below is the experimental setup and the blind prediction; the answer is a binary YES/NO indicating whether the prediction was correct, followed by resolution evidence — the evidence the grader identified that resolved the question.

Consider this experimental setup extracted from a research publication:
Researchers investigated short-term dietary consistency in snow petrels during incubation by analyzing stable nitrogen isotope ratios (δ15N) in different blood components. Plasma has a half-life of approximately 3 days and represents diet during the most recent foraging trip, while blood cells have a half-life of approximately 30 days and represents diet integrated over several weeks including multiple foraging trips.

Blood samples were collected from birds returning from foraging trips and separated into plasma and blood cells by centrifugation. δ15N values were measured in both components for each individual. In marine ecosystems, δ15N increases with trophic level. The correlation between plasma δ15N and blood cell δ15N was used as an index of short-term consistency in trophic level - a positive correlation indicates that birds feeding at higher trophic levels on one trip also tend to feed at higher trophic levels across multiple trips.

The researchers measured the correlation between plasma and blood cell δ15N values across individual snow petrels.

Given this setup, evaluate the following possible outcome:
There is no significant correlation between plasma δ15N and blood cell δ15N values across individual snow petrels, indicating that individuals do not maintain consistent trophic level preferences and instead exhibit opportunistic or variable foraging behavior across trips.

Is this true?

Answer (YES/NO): NO